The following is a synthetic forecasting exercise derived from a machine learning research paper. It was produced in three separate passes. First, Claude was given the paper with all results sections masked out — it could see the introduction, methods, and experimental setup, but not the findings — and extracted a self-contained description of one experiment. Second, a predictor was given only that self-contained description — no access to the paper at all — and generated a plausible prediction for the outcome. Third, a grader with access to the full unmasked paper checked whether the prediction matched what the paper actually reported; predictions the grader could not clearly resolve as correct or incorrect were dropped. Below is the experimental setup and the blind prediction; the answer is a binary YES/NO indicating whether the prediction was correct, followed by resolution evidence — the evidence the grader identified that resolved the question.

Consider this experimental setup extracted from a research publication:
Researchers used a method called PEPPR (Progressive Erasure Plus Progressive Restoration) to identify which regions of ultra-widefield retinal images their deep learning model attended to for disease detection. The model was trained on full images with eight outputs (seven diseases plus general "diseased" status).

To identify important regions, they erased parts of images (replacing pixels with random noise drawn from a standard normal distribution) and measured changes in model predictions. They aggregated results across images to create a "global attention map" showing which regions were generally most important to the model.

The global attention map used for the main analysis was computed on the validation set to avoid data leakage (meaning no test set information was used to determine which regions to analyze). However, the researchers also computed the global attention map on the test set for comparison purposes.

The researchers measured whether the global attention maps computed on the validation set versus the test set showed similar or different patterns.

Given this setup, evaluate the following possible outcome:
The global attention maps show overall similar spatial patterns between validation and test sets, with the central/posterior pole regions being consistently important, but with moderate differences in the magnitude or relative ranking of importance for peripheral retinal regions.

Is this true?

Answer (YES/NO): NO